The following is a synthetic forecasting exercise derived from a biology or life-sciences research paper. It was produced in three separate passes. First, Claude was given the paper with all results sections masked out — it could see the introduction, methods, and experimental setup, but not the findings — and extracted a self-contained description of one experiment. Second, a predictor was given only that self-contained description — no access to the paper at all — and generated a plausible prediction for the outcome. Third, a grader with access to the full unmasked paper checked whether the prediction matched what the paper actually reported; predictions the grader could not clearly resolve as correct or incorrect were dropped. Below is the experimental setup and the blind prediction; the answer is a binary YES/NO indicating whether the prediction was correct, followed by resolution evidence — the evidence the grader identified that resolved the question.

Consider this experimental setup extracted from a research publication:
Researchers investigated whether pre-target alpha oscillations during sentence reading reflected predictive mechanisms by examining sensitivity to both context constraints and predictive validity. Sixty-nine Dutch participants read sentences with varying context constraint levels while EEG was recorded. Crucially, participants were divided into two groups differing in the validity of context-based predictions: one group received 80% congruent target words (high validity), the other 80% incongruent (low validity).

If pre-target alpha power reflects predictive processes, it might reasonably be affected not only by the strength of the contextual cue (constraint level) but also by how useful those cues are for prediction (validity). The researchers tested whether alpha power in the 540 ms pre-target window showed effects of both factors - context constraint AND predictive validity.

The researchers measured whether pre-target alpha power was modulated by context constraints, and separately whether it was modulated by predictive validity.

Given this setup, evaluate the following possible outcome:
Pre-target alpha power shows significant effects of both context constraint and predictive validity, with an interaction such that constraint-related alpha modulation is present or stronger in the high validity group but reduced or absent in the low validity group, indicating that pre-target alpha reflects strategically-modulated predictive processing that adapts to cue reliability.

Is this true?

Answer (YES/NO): NO